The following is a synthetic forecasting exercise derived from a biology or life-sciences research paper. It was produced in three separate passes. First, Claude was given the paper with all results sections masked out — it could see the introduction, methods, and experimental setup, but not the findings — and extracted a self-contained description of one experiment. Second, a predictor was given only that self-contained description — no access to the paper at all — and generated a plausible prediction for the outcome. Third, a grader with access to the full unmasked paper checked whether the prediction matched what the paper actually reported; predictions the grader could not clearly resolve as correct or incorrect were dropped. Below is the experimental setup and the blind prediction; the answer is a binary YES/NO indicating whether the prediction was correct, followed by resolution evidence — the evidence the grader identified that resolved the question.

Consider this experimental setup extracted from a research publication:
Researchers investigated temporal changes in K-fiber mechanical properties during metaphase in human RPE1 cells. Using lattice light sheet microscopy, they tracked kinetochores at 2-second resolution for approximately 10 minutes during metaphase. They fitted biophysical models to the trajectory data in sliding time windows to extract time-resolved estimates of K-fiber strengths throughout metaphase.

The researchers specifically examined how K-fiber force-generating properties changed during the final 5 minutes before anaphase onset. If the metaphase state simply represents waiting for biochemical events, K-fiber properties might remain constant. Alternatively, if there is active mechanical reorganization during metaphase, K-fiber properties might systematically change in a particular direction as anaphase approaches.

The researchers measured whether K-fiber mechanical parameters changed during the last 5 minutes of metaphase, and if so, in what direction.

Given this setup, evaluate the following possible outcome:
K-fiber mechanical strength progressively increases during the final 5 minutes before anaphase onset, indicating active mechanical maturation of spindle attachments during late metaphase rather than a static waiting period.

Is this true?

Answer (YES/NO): NO